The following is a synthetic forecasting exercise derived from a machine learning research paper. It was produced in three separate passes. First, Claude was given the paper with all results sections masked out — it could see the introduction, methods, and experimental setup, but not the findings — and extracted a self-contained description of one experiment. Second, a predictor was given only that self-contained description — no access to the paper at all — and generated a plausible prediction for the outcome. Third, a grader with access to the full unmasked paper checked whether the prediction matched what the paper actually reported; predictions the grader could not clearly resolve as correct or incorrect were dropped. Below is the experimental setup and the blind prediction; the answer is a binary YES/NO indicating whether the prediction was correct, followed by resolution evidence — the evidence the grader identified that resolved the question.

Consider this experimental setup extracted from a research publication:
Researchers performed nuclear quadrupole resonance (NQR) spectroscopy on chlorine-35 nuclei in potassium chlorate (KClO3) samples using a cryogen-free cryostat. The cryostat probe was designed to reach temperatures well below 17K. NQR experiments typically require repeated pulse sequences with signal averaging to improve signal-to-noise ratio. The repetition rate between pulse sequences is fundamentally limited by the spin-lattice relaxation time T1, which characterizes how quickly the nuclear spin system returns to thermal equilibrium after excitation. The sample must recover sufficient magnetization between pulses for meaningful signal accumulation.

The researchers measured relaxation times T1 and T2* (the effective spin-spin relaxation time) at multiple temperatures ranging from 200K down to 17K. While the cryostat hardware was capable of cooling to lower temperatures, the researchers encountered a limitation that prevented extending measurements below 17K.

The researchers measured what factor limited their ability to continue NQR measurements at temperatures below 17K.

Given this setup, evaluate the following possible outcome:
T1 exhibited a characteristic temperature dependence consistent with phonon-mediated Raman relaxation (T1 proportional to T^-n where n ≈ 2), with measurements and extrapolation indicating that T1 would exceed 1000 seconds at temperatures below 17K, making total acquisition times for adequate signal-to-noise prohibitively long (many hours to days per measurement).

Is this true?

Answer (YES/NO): NO